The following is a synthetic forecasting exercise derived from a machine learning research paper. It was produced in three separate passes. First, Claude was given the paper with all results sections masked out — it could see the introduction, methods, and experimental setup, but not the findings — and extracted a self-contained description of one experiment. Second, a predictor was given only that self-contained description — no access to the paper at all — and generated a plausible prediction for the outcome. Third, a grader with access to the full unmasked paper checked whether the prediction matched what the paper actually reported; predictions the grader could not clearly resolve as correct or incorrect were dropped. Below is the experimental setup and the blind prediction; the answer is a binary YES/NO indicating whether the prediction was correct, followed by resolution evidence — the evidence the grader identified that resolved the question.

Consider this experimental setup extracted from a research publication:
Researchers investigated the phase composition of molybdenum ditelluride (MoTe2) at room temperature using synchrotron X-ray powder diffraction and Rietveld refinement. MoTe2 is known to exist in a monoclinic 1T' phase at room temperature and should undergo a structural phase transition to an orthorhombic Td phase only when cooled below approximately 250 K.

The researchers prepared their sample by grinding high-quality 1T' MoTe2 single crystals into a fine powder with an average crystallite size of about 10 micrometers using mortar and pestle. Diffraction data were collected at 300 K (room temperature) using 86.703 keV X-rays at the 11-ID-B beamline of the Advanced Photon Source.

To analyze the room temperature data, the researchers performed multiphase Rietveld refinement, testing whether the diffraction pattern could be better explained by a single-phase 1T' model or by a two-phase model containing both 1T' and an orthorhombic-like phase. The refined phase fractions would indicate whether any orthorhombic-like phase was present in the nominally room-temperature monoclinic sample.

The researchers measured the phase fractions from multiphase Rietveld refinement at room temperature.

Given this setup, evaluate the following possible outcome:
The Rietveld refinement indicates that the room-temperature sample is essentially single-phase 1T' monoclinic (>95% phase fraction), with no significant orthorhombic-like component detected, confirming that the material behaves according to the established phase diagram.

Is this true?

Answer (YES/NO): NO